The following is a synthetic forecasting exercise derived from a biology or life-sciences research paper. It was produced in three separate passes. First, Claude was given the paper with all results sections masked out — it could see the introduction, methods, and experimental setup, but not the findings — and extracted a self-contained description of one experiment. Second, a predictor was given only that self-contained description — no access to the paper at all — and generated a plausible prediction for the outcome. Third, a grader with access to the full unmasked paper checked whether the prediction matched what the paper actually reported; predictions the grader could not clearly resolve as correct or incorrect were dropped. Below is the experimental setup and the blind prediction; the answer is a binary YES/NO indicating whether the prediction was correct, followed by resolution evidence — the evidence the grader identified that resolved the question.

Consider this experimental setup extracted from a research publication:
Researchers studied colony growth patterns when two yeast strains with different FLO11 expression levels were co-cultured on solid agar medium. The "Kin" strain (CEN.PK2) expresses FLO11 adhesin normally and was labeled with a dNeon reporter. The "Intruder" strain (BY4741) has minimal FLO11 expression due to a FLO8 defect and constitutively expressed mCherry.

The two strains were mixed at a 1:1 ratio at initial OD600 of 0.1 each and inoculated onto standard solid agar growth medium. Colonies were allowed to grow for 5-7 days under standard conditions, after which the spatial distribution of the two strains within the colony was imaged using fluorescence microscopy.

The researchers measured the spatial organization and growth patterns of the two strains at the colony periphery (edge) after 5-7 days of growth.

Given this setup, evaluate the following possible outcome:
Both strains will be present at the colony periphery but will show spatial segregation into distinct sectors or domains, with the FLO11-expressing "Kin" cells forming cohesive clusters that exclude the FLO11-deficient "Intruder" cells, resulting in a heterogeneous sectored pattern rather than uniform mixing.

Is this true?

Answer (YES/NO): YES